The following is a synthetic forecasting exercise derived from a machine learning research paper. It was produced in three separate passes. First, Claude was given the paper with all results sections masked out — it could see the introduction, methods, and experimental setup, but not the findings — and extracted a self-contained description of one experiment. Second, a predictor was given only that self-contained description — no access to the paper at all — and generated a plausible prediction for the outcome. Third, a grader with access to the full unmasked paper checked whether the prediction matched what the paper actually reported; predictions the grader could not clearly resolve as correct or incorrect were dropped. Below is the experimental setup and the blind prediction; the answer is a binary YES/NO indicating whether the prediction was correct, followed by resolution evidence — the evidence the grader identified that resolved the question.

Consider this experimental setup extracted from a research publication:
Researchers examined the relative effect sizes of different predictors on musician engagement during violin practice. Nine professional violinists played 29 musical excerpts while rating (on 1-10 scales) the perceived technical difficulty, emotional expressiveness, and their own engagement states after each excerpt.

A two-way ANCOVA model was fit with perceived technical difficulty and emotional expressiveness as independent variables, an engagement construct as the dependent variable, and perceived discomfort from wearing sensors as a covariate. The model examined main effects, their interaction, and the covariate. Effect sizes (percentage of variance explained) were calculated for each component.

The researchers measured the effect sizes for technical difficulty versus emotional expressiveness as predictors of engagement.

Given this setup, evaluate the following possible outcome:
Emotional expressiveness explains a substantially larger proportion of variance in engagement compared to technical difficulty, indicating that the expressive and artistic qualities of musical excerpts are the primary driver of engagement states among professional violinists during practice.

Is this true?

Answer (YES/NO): NO